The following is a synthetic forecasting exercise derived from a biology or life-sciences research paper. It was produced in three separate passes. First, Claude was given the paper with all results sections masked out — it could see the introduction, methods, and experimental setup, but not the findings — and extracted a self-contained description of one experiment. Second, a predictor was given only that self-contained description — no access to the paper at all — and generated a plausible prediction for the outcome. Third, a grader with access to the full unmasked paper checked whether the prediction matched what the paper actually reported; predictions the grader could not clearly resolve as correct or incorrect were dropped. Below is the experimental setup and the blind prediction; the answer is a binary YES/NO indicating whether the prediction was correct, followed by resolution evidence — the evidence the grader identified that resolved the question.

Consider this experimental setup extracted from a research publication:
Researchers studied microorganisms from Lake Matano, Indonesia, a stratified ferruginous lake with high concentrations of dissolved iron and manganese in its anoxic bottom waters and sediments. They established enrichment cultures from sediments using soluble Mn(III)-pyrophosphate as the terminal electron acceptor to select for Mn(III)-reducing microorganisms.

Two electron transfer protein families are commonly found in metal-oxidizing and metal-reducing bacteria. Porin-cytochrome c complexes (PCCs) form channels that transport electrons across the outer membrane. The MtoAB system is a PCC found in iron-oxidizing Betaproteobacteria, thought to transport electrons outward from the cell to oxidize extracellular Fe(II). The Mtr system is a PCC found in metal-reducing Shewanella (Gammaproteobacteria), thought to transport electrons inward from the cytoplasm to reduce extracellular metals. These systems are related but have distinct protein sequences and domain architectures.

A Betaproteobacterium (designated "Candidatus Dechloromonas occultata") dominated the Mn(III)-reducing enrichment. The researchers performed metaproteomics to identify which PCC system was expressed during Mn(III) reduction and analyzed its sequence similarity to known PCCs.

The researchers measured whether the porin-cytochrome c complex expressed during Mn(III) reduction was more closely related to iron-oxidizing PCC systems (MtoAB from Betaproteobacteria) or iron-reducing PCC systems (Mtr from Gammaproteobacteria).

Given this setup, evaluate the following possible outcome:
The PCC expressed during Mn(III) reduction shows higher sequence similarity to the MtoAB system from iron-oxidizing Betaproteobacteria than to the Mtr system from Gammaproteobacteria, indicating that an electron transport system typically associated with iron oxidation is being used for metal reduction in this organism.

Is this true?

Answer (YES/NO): YES